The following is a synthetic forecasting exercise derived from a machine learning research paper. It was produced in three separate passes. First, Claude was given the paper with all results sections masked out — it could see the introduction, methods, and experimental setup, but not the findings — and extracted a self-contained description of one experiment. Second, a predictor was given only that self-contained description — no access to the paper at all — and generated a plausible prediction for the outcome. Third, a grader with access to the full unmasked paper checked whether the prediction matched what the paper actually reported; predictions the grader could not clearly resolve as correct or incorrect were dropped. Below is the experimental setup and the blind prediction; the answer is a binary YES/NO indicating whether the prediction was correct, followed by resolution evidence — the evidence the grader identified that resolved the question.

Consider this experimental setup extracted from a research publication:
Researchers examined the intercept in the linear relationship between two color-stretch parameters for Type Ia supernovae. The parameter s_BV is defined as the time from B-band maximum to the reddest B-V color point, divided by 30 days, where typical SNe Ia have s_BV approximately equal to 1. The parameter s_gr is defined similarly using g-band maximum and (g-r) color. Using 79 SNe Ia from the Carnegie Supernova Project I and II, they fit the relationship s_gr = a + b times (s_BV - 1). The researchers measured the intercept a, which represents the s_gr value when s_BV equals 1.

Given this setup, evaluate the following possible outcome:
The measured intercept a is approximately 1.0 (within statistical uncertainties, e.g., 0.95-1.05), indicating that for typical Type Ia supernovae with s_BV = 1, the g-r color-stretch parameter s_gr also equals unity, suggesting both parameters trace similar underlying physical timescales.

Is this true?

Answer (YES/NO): YES